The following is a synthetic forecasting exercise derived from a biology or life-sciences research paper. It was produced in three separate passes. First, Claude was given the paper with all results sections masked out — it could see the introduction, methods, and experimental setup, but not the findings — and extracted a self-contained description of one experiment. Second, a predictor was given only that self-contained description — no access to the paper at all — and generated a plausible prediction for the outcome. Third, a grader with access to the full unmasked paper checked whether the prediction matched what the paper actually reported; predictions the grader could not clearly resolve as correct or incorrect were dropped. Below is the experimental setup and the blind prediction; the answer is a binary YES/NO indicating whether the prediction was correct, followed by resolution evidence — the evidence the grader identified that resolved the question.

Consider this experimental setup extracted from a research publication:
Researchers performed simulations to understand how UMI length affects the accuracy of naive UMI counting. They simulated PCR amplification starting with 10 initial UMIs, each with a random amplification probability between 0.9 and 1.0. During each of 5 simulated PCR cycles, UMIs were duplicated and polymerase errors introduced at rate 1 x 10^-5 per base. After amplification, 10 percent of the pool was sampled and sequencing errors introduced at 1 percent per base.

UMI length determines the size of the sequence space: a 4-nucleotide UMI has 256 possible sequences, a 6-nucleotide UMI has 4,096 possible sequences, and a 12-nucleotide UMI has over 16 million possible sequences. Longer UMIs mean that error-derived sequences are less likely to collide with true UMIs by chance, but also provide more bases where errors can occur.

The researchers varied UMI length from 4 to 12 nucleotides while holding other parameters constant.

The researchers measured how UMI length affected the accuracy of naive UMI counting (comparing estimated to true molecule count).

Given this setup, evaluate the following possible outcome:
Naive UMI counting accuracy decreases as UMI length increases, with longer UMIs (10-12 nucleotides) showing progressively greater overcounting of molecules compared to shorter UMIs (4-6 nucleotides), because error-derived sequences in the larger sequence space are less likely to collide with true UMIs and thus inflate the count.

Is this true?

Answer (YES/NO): YES